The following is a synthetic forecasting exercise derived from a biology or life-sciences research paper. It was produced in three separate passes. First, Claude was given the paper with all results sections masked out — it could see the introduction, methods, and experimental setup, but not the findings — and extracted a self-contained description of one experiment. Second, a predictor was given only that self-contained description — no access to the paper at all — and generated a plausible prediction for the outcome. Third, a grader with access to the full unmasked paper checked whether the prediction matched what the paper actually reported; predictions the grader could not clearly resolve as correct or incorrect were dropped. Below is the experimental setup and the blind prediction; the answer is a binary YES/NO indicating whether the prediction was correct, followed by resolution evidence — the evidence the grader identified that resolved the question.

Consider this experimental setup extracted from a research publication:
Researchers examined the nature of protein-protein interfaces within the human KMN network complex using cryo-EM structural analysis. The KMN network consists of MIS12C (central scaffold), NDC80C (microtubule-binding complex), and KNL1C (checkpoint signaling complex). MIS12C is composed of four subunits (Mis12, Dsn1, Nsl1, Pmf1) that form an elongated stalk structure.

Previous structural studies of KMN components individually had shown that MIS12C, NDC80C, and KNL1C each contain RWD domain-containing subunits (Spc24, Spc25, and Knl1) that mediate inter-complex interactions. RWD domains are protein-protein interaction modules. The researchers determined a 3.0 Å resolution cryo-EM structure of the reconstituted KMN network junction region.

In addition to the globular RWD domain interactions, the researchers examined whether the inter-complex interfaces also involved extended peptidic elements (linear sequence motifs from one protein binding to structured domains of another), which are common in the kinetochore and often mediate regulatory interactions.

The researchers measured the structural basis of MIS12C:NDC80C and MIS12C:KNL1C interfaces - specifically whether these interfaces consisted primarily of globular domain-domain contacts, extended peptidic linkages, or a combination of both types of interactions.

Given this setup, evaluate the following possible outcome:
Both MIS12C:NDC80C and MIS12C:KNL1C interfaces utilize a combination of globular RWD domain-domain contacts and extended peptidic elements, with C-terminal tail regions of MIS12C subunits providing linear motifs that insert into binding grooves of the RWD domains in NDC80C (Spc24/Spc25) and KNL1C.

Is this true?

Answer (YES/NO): YES